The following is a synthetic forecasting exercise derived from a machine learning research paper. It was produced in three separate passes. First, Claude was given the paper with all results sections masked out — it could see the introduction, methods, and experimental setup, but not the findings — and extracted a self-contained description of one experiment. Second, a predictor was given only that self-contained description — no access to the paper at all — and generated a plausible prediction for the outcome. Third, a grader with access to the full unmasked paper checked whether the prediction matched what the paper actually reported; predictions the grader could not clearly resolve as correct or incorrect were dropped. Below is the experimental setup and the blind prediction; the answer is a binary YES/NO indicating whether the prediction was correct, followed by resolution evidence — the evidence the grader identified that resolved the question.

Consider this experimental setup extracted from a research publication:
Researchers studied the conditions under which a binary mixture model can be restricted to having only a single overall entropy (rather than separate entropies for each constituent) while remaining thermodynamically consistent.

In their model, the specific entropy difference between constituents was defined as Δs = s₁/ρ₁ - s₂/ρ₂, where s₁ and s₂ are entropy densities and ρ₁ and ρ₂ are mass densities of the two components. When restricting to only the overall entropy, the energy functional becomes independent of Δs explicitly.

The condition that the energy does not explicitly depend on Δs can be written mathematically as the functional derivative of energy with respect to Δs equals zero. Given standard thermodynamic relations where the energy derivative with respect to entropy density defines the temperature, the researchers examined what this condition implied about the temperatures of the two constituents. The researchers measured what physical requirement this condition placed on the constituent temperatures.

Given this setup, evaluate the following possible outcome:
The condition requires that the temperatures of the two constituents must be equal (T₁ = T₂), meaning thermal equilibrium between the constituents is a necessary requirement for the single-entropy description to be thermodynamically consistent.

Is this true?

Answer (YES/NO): YES